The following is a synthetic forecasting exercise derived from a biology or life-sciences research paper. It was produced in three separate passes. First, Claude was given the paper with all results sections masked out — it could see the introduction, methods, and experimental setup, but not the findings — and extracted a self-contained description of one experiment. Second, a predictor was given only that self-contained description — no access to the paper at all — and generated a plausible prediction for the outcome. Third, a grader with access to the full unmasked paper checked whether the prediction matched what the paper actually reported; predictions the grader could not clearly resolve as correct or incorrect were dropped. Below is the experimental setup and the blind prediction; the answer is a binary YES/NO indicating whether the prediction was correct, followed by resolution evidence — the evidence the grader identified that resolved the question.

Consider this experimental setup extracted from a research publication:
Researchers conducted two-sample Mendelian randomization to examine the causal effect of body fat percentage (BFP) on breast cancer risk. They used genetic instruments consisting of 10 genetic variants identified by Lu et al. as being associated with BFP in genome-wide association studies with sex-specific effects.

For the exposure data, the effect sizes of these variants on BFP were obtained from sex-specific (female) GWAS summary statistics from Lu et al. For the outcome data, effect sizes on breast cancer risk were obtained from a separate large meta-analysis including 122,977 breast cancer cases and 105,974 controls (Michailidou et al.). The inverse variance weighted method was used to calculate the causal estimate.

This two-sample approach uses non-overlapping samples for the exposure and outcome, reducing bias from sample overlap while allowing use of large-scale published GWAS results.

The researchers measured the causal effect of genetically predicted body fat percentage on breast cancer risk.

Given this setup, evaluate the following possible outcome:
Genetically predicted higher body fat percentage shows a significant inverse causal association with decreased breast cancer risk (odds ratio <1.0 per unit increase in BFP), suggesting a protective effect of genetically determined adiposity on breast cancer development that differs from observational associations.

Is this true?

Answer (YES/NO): YES